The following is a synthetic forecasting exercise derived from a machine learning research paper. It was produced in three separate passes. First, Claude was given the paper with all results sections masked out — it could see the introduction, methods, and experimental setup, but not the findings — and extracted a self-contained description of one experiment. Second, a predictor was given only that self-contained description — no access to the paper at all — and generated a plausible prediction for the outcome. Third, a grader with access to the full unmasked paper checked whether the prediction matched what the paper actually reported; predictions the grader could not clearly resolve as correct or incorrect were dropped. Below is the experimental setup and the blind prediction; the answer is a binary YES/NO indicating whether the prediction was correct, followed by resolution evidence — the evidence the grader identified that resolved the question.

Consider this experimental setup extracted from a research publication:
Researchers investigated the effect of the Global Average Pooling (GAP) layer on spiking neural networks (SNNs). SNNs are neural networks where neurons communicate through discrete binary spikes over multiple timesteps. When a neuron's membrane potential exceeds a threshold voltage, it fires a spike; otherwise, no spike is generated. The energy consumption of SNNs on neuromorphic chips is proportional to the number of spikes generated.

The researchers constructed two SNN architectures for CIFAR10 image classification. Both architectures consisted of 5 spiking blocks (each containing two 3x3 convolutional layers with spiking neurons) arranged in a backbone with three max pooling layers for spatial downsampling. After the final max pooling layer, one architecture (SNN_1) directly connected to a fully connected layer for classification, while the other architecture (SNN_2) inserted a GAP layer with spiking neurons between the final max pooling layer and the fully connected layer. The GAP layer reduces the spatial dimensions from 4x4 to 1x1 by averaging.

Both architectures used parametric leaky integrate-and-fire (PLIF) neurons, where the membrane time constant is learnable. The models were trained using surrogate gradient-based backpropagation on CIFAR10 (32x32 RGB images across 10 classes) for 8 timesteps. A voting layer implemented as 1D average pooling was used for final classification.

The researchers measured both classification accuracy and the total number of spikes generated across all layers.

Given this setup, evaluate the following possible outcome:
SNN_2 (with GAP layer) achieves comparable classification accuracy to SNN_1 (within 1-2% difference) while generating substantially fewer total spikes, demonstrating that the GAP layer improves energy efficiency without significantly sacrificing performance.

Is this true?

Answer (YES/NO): NO